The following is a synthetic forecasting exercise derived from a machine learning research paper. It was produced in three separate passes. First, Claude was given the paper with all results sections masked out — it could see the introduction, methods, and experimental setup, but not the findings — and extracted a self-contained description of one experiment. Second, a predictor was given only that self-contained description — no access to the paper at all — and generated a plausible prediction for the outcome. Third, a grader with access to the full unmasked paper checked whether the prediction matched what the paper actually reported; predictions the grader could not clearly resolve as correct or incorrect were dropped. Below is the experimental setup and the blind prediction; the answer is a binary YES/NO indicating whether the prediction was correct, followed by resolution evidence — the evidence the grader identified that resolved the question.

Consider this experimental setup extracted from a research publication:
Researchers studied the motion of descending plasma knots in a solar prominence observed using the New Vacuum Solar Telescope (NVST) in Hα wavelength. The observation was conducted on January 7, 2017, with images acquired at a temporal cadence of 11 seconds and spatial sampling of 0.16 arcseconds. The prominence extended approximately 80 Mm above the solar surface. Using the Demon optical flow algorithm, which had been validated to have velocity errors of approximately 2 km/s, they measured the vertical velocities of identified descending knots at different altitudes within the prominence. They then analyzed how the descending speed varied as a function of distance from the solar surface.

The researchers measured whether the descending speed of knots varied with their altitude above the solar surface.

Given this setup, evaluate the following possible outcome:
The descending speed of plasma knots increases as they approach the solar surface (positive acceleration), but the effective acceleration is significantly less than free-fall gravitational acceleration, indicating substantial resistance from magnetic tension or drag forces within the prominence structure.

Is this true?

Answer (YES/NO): NO